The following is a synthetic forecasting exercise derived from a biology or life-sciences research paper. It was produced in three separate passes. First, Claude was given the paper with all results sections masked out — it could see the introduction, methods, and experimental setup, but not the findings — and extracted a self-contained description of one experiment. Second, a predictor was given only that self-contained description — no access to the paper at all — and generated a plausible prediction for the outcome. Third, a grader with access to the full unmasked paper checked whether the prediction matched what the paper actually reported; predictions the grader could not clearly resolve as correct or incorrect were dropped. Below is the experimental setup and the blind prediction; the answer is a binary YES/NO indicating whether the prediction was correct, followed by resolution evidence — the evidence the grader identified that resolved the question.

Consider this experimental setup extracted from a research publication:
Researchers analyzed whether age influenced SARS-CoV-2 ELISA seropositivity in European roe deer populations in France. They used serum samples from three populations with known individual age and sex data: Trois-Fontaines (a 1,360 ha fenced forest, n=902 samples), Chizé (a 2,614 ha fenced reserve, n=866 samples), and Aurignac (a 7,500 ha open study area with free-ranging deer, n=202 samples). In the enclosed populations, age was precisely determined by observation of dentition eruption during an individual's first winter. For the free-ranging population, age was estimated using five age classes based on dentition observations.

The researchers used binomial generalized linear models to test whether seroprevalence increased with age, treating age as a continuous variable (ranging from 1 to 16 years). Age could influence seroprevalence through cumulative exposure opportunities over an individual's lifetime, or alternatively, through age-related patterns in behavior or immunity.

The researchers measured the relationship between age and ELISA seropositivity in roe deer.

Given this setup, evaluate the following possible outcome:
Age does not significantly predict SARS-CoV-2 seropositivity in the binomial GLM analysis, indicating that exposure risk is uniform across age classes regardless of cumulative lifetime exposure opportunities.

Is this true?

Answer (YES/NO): NO